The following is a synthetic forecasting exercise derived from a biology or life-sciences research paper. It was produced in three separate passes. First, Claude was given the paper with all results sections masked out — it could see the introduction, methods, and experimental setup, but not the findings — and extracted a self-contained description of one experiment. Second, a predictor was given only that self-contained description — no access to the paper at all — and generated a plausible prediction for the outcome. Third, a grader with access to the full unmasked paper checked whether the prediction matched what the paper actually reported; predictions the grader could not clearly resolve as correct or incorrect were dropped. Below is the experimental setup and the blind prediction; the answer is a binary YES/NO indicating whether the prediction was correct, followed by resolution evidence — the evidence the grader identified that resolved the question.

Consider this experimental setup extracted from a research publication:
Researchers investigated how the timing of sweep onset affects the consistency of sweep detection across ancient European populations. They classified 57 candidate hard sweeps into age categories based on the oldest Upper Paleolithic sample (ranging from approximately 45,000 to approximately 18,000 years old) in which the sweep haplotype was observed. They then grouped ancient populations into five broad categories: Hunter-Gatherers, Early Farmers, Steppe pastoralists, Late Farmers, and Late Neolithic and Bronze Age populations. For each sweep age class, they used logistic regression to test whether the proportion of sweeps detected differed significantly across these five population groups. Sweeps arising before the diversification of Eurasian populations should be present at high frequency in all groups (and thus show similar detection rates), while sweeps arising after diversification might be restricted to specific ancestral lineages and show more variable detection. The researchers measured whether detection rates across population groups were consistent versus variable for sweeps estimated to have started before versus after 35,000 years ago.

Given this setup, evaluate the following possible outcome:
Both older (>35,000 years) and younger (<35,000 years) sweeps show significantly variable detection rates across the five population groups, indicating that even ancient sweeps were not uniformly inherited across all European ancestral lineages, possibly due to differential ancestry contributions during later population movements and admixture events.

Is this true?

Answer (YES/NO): NO